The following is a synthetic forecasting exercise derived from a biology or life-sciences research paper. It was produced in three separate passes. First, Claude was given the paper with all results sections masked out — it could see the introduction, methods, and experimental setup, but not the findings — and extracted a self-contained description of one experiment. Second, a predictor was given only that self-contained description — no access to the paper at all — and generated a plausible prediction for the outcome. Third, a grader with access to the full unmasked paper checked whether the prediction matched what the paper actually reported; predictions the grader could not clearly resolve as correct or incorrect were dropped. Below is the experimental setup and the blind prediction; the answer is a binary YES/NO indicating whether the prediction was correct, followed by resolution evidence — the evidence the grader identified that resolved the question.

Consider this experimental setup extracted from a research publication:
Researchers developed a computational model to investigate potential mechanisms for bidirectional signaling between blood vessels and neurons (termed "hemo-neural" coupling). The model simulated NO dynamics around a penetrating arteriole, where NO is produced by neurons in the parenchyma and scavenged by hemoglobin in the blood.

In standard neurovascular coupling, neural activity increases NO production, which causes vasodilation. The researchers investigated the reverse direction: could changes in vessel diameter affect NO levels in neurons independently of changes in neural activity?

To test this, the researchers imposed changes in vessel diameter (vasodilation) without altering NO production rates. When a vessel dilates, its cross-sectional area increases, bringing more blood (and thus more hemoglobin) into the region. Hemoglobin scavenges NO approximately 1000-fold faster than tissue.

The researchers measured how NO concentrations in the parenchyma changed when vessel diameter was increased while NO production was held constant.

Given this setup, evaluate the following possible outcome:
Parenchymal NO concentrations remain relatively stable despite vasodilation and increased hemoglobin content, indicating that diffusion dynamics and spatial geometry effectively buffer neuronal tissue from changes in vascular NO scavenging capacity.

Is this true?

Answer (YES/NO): NO